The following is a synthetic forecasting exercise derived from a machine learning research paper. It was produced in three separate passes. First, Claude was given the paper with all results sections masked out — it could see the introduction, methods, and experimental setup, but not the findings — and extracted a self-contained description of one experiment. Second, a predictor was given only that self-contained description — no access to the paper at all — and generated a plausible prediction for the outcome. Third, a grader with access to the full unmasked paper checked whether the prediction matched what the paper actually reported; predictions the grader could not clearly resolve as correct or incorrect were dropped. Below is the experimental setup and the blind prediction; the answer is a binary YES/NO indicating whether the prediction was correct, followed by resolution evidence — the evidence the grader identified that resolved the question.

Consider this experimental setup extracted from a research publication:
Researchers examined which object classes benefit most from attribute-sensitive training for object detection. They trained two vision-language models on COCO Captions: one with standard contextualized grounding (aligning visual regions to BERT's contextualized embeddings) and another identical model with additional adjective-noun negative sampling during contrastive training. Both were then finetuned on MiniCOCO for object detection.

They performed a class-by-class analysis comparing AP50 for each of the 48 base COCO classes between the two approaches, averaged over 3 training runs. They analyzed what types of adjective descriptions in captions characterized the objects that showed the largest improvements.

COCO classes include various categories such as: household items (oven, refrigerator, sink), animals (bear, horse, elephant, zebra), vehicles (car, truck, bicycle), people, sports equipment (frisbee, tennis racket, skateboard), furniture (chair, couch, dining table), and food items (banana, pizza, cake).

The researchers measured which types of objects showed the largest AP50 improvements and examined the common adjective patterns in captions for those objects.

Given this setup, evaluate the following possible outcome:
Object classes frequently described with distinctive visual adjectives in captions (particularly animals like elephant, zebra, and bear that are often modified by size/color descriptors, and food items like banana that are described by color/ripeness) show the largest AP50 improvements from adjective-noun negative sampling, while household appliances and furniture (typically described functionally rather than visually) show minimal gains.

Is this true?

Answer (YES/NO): NO